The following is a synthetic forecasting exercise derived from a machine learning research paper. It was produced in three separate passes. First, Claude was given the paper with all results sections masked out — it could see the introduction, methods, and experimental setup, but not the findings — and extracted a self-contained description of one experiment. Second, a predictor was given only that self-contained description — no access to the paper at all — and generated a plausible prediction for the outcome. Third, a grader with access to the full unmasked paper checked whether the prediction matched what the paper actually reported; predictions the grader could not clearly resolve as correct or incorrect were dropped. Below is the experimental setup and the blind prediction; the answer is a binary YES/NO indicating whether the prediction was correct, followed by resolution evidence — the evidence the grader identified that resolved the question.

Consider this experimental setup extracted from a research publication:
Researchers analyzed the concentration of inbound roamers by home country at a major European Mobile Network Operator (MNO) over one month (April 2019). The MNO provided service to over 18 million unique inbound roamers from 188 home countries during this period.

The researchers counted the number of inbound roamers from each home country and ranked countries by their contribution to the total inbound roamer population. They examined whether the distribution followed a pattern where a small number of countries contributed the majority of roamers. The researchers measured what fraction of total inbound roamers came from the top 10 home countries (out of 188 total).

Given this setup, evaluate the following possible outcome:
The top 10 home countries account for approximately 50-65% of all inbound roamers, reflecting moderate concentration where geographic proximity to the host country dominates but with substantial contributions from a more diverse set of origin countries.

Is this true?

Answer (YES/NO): YES